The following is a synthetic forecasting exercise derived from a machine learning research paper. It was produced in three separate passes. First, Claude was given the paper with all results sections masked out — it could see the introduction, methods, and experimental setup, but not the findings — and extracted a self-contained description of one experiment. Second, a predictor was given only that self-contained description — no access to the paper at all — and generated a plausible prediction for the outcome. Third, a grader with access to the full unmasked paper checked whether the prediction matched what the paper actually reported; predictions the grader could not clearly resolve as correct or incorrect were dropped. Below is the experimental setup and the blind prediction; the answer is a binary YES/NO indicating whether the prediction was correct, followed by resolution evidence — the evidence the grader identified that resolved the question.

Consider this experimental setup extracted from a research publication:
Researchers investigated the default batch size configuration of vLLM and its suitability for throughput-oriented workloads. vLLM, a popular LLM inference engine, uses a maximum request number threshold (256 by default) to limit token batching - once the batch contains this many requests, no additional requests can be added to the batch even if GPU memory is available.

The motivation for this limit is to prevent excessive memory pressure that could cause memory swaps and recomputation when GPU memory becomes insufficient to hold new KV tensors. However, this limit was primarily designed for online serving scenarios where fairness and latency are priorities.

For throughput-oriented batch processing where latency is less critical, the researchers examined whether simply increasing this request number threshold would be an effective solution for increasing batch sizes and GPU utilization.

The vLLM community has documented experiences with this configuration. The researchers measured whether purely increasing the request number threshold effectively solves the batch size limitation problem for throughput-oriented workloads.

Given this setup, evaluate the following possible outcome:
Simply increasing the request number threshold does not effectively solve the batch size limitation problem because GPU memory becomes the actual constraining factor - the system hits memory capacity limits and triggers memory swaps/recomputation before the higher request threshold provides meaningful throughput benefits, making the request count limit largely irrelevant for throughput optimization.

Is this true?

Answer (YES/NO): YES